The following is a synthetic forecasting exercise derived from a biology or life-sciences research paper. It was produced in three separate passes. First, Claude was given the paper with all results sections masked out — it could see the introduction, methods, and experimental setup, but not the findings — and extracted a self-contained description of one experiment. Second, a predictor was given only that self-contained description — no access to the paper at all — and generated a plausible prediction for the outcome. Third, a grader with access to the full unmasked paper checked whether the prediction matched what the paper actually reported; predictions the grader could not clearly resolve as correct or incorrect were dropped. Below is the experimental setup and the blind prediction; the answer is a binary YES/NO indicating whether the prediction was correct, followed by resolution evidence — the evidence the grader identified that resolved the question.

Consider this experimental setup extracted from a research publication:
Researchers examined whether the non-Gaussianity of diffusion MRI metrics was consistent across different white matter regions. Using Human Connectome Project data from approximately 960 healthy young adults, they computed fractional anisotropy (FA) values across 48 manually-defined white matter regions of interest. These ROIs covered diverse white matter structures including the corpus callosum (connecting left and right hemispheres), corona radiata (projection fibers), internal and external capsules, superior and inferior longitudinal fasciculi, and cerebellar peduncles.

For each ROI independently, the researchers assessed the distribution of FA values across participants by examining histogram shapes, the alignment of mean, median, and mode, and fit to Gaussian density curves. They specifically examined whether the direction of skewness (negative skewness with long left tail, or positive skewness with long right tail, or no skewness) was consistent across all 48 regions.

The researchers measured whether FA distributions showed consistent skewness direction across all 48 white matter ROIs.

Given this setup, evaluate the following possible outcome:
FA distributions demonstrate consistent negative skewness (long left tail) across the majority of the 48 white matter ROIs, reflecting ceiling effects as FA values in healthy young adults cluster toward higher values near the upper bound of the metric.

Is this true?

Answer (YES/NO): NO